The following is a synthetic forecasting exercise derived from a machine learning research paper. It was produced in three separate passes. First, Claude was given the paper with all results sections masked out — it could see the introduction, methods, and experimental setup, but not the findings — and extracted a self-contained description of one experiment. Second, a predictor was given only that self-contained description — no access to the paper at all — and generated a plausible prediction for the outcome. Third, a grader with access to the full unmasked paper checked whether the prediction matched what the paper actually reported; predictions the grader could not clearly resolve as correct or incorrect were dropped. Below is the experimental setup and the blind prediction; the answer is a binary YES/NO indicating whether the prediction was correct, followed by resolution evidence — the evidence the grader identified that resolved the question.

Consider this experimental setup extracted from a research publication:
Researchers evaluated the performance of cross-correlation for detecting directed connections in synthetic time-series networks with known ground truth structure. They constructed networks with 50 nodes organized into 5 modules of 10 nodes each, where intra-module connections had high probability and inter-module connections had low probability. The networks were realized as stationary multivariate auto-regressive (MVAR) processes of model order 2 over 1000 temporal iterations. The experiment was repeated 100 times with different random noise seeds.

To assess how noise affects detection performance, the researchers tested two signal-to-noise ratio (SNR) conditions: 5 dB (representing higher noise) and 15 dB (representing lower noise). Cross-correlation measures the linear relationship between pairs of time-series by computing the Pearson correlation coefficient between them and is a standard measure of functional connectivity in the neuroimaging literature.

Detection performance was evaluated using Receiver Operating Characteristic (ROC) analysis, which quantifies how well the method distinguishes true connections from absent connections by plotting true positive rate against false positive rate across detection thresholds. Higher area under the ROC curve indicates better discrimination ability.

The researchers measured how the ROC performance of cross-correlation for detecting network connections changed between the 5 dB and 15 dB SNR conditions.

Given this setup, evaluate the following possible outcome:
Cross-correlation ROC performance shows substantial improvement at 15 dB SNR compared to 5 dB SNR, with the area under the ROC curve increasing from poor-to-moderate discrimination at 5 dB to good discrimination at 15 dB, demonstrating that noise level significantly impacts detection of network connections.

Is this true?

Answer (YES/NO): NO